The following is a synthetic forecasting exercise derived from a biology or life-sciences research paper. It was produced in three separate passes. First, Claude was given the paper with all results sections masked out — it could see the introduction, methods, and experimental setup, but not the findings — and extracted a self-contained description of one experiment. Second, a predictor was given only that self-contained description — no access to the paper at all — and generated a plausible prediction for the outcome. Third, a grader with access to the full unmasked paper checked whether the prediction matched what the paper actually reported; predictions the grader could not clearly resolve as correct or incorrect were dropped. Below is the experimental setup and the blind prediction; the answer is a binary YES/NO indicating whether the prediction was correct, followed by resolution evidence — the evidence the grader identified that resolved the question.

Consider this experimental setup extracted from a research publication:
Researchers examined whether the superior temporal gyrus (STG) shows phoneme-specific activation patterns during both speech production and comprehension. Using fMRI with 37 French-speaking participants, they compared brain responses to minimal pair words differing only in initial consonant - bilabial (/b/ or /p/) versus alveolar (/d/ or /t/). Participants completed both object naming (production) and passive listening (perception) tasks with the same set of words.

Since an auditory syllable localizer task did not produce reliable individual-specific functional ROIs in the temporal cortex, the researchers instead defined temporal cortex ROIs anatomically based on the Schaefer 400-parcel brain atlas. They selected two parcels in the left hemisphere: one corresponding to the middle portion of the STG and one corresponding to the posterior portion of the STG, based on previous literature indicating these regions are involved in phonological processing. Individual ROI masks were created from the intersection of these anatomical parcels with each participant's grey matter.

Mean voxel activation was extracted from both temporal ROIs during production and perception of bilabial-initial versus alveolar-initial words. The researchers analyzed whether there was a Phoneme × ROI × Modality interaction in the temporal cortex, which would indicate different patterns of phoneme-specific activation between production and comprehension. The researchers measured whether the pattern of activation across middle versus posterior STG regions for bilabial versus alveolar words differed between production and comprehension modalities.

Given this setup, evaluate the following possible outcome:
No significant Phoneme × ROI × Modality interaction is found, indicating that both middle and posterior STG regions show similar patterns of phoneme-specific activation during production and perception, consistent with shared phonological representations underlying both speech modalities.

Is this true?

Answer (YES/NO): YES